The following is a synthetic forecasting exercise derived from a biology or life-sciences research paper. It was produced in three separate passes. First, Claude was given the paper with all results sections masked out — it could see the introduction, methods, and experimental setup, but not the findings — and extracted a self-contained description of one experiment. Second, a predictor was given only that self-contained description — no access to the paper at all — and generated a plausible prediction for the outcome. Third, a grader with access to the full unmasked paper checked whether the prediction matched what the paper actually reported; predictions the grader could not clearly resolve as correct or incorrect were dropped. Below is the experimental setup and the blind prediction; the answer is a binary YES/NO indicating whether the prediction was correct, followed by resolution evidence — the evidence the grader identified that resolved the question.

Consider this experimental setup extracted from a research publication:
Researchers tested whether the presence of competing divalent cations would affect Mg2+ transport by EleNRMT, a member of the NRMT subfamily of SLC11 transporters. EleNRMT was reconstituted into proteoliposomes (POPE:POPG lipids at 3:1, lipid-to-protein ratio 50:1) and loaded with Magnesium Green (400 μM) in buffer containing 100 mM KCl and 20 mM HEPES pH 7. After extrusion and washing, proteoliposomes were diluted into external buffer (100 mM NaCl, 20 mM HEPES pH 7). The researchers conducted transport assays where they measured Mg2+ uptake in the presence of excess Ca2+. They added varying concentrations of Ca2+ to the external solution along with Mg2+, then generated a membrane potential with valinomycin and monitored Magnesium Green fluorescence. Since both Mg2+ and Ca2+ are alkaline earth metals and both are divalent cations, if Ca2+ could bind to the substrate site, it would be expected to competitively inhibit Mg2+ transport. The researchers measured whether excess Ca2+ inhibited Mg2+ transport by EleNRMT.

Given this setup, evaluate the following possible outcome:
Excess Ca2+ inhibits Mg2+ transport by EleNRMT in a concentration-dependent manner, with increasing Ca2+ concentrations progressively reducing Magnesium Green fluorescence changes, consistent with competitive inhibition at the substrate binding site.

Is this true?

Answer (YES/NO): NO